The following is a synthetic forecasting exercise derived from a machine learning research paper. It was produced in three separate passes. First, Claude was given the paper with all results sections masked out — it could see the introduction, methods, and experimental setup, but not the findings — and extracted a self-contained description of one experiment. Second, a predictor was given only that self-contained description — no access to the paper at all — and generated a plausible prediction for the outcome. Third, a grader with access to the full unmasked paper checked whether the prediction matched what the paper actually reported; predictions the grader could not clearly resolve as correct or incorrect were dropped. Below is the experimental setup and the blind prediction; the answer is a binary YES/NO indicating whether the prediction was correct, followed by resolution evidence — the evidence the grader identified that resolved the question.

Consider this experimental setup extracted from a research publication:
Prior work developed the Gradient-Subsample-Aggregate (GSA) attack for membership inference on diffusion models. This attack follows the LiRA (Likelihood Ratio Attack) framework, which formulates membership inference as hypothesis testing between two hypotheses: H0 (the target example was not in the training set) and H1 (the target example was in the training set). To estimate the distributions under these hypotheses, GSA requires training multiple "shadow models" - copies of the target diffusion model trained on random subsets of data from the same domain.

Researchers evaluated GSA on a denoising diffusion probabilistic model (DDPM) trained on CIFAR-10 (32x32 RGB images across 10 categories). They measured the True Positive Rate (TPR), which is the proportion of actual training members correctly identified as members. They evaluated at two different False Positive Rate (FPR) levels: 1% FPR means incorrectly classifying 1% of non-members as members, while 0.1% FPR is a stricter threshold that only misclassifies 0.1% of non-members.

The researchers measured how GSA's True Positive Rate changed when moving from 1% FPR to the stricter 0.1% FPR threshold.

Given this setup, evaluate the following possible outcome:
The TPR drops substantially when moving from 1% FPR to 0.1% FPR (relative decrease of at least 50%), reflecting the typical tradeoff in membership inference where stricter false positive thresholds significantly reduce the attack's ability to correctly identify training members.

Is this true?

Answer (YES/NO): NO